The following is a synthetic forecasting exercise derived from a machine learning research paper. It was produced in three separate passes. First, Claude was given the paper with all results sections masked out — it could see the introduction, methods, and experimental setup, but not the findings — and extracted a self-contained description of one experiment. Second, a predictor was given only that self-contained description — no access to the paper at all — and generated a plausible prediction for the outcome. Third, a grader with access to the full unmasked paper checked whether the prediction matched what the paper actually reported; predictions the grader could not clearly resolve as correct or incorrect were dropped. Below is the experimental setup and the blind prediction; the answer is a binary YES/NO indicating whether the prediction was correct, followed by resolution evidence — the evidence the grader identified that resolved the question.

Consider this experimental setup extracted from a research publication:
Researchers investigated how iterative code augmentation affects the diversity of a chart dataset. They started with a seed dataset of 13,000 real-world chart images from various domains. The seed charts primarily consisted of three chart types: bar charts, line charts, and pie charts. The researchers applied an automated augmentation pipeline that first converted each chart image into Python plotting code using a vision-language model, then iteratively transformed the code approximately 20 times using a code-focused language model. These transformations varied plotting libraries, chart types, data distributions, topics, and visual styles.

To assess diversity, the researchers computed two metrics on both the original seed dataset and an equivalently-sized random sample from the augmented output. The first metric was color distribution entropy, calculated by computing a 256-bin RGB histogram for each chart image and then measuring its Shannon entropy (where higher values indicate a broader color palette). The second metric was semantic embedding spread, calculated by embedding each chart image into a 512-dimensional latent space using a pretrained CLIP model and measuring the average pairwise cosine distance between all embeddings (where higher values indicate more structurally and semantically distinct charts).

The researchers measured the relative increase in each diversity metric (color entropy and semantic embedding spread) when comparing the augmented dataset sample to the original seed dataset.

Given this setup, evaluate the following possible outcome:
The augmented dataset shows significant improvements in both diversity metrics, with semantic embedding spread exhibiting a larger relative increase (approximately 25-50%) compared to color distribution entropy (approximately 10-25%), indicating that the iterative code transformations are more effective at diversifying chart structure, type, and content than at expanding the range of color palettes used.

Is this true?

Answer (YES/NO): NO